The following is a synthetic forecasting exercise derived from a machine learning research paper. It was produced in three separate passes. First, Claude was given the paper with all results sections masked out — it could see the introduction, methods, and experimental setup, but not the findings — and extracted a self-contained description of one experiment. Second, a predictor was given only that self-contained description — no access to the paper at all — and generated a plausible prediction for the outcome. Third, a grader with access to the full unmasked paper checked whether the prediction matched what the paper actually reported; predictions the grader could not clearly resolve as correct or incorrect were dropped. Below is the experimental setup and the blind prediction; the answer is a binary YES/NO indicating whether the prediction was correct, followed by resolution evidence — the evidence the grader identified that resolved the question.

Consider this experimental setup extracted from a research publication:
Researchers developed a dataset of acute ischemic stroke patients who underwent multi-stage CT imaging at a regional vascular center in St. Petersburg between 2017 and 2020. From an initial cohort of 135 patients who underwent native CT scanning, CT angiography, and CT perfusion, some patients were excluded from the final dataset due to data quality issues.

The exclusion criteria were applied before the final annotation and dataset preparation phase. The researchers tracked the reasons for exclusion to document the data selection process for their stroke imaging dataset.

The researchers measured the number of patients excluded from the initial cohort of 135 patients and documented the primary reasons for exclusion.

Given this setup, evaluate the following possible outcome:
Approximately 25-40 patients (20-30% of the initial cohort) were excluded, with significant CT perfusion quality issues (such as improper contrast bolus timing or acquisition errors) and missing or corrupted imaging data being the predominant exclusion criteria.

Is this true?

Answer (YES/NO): NO